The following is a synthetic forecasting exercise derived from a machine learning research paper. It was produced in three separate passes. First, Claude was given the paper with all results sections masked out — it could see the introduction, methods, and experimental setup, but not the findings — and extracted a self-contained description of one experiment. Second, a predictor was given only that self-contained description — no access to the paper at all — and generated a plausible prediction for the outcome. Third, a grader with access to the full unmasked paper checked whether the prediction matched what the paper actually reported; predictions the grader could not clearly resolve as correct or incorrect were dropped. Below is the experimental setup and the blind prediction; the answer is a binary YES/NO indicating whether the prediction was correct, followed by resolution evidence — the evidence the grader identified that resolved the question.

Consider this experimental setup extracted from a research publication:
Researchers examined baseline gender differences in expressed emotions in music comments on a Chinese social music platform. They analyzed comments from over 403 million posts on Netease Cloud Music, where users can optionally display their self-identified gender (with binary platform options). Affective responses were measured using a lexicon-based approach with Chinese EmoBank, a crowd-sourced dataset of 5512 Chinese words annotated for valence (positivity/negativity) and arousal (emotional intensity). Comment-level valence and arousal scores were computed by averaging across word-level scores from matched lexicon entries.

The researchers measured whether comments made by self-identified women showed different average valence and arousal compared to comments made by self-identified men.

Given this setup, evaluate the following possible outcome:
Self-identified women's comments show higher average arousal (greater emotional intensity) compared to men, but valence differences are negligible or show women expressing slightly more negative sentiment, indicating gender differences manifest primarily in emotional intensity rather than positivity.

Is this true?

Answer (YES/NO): NO